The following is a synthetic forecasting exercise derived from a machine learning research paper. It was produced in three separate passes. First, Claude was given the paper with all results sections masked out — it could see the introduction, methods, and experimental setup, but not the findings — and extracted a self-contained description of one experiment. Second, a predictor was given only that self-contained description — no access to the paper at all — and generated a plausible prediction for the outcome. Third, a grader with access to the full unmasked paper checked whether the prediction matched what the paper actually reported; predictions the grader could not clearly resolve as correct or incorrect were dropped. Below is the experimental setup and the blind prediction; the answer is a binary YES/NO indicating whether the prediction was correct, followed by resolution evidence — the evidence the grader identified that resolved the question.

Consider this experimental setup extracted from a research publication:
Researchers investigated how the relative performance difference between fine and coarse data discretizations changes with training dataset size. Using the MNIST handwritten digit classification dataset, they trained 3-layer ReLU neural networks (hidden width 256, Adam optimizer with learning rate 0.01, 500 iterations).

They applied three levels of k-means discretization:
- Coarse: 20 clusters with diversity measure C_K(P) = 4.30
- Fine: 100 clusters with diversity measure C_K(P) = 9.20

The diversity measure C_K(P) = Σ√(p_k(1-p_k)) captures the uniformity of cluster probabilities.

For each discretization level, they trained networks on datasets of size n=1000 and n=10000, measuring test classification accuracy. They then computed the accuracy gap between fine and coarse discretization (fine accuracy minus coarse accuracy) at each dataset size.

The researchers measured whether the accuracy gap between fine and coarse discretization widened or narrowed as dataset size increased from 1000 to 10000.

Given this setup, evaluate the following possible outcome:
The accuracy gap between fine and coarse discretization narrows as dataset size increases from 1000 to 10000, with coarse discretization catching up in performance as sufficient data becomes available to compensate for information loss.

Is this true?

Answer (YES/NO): YES